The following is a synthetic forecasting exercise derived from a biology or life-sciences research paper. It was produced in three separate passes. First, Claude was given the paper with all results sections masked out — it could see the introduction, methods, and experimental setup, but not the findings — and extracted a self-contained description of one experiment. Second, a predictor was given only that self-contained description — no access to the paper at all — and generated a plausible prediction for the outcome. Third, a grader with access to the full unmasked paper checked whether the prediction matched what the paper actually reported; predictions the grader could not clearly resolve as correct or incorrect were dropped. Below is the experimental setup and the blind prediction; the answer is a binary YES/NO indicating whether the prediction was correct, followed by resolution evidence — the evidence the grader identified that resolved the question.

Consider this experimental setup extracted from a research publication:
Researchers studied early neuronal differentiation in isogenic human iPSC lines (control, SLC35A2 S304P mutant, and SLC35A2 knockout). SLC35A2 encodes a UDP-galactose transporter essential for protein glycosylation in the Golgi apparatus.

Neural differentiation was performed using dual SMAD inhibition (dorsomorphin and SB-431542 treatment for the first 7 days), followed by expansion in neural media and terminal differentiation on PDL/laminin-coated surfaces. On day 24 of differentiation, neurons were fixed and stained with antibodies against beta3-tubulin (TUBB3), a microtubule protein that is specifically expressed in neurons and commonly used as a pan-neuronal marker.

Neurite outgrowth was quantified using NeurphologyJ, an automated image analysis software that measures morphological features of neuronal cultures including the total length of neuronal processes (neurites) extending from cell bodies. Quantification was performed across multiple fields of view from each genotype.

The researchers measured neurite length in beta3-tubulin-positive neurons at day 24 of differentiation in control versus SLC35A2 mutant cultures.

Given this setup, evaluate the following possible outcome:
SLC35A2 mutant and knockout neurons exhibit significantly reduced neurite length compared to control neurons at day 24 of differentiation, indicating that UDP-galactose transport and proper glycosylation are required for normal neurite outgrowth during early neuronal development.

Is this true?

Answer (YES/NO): NO